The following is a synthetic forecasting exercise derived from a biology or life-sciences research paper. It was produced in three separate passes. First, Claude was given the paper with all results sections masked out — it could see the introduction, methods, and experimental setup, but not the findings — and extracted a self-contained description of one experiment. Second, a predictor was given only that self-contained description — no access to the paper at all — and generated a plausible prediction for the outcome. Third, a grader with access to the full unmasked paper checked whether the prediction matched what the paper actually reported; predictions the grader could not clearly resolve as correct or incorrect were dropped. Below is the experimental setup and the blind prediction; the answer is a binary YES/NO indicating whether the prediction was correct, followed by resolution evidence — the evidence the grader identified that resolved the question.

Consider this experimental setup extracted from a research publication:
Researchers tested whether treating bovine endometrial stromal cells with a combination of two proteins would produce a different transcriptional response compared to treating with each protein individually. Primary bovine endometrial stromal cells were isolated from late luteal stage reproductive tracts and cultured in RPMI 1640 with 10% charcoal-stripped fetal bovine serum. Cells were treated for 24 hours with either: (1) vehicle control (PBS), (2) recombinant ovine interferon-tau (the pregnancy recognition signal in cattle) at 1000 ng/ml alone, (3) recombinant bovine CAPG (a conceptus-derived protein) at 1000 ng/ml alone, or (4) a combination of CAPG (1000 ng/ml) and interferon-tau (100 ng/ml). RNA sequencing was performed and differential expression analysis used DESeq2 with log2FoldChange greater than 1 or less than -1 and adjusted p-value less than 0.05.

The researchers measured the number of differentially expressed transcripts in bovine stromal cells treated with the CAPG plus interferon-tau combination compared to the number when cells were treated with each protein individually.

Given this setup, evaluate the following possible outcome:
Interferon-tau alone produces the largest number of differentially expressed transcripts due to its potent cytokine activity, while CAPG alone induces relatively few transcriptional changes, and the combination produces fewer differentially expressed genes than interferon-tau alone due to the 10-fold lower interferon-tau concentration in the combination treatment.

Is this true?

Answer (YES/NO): NO